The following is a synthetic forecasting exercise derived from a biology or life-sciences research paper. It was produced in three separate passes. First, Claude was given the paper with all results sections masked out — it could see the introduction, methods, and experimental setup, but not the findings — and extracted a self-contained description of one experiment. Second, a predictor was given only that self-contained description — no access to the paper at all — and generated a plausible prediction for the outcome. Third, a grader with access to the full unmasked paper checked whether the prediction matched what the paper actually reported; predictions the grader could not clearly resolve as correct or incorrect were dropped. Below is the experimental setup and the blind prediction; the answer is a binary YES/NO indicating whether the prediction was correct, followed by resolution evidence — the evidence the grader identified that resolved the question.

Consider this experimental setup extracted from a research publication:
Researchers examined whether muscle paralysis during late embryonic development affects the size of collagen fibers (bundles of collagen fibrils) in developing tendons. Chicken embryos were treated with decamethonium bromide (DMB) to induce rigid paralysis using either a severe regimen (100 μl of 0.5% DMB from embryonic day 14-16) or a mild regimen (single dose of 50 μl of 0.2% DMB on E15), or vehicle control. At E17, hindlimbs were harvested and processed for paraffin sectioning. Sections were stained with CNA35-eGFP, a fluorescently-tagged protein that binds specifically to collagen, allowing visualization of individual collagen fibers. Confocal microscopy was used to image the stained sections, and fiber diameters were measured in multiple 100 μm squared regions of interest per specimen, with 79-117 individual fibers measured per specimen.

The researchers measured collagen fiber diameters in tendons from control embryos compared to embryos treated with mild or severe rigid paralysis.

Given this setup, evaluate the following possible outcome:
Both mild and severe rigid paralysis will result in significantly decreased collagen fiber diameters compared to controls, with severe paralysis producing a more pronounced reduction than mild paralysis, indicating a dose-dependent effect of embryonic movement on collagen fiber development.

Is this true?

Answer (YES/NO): NO